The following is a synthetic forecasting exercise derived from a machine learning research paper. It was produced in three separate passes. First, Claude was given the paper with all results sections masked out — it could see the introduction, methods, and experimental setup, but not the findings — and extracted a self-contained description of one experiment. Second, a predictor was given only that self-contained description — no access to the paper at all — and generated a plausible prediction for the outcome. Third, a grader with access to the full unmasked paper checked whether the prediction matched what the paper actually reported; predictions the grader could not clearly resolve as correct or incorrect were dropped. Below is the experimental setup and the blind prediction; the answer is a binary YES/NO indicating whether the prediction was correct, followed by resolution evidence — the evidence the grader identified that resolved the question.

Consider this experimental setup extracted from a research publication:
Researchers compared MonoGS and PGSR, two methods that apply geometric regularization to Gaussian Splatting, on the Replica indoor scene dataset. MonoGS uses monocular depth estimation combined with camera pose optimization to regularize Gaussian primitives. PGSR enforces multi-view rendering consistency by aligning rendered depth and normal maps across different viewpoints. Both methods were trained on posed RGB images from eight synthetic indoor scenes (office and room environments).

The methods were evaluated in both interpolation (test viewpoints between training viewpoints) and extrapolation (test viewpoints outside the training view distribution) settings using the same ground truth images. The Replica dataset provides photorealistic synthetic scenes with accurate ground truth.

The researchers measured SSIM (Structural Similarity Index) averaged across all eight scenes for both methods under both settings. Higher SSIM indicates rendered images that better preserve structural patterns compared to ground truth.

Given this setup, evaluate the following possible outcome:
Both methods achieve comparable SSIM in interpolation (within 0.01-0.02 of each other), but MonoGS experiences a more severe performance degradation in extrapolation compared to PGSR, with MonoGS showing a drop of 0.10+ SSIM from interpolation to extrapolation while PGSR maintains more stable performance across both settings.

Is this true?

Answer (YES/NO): NO